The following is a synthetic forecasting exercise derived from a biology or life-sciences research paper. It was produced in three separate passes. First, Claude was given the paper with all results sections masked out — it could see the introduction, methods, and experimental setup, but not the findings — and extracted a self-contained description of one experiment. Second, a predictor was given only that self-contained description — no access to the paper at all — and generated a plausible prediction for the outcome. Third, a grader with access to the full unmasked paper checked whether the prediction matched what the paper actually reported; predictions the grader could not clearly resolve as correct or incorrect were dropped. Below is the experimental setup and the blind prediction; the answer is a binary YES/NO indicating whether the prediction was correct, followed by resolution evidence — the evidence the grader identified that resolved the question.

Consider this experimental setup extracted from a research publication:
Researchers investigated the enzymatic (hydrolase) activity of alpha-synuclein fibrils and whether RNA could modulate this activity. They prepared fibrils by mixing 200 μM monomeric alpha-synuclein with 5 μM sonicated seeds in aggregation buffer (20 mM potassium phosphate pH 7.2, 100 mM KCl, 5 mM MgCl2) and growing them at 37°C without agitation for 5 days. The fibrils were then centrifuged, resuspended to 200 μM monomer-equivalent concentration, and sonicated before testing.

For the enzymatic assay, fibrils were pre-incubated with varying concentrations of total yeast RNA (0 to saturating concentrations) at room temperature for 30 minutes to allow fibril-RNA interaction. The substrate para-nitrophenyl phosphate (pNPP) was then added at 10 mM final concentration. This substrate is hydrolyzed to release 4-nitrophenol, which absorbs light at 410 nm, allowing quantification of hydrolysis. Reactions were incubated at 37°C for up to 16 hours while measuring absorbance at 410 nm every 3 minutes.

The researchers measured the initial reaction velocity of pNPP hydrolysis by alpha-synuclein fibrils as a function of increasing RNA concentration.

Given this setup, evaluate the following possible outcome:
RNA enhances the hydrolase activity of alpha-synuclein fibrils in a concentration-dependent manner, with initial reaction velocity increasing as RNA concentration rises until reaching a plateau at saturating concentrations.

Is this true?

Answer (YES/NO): NO